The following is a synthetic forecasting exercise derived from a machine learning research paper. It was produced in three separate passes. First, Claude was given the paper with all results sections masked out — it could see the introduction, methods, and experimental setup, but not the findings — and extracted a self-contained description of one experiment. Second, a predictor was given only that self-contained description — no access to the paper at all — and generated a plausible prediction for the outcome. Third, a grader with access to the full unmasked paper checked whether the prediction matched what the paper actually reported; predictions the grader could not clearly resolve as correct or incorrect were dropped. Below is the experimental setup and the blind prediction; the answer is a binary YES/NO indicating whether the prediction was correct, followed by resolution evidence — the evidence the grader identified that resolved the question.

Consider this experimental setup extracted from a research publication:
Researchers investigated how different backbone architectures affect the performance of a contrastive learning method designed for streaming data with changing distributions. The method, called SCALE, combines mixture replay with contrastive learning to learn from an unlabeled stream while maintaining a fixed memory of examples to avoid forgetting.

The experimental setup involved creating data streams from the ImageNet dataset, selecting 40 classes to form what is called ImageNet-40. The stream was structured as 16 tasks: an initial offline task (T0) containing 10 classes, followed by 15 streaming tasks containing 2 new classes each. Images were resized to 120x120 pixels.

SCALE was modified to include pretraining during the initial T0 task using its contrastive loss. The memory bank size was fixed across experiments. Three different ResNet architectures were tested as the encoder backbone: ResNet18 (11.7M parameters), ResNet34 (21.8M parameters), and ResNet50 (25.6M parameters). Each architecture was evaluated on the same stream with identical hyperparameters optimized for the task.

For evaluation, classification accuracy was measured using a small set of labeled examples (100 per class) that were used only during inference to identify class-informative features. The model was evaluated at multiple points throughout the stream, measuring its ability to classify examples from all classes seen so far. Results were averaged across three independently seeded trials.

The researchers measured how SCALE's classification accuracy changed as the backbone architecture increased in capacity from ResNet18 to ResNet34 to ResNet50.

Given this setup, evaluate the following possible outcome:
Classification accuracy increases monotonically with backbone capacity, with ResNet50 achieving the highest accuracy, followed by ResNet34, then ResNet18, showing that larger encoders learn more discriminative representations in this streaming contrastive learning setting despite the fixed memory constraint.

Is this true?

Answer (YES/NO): NO